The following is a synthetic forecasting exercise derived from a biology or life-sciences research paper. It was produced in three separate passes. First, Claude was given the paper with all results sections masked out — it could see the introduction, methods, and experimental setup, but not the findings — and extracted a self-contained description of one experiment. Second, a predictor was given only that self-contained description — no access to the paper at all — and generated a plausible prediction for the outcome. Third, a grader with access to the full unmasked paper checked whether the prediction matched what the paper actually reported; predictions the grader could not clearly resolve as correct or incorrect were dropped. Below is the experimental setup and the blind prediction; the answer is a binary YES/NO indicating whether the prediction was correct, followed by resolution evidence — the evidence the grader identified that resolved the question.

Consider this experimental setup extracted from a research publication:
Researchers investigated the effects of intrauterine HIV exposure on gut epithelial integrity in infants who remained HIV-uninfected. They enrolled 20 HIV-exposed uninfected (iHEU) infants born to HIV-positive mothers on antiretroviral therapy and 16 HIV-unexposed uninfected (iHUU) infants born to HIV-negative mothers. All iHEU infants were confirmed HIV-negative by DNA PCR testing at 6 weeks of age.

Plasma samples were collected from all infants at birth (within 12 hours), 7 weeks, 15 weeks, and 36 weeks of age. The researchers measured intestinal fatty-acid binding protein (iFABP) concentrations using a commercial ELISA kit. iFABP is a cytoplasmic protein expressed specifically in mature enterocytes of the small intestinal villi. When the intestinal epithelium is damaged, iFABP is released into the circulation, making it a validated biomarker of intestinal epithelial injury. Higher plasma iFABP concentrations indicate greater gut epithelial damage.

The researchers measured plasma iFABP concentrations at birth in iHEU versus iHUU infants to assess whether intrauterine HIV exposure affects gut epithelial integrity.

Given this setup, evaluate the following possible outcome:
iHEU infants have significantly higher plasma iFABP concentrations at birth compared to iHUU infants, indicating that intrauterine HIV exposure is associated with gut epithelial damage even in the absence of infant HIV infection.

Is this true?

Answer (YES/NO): YES